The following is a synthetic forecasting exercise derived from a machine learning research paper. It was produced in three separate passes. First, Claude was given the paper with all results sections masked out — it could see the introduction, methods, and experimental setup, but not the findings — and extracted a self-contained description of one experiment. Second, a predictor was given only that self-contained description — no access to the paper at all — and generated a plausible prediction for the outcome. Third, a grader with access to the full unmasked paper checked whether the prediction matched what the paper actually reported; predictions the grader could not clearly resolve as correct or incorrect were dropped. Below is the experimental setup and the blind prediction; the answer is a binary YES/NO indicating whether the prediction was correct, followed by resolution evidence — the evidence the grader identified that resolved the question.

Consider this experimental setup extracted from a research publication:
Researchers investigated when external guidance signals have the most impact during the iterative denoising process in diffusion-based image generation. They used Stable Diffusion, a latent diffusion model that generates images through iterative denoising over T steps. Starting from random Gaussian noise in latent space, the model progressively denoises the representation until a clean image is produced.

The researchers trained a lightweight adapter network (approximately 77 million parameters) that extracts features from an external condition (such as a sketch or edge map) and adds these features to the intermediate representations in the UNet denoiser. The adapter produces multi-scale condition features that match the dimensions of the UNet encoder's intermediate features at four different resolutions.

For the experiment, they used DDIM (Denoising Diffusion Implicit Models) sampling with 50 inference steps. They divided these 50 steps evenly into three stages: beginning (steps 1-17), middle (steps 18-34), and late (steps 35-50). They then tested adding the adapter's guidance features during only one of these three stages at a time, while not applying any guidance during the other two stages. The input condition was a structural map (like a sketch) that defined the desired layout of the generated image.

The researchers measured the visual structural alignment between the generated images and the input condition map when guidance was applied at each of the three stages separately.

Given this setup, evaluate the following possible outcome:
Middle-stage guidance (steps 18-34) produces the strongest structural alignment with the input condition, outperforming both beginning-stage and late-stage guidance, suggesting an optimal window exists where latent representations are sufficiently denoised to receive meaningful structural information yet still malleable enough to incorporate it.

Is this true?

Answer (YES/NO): NO